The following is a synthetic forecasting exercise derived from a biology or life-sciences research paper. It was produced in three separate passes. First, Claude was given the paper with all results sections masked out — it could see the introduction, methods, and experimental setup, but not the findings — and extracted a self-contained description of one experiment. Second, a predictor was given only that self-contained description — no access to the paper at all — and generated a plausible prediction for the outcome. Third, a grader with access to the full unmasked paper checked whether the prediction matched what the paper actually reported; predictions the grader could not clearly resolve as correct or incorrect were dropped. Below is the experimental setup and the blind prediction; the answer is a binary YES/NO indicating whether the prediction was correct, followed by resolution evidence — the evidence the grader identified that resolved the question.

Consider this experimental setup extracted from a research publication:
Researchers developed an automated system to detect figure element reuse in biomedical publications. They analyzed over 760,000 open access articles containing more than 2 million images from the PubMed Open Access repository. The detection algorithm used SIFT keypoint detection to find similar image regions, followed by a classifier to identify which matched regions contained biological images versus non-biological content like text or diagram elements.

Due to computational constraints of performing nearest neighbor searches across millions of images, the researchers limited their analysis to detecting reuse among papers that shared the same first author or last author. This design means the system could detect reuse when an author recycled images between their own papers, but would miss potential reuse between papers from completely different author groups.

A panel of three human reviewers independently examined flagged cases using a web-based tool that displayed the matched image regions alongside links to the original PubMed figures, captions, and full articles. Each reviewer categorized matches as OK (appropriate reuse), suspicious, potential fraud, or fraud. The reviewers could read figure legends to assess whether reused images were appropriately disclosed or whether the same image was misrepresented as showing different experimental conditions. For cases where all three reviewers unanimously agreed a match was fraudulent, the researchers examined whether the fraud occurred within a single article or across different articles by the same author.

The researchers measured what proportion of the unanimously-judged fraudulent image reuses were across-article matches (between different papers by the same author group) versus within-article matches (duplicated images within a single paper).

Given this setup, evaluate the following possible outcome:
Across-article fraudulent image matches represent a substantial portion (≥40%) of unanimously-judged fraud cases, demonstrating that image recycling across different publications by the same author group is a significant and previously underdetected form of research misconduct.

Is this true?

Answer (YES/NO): YES